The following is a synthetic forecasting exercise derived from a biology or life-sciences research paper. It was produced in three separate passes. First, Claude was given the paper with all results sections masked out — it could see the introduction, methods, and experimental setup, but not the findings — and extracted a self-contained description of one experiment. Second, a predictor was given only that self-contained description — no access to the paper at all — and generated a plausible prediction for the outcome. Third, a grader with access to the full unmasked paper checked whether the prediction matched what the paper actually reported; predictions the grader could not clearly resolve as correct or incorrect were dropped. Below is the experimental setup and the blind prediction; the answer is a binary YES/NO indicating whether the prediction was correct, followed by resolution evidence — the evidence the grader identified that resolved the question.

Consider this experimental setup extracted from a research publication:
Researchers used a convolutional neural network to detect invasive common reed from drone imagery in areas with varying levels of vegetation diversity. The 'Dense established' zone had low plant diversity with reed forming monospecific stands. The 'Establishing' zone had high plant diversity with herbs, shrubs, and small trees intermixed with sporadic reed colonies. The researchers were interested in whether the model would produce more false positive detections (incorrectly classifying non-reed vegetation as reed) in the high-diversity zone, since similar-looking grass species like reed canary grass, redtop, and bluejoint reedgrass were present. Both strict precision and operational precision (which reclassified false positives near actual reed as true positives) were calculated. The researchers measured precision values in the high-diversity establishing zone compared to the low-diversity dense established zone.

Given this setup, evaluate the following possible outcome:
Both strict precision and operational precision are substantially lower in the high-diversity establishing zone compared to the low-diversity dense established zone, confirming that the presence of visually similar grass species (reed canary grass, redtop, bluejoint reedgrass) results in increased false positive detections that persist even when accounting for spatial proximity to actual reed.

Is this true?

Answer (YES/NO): NO